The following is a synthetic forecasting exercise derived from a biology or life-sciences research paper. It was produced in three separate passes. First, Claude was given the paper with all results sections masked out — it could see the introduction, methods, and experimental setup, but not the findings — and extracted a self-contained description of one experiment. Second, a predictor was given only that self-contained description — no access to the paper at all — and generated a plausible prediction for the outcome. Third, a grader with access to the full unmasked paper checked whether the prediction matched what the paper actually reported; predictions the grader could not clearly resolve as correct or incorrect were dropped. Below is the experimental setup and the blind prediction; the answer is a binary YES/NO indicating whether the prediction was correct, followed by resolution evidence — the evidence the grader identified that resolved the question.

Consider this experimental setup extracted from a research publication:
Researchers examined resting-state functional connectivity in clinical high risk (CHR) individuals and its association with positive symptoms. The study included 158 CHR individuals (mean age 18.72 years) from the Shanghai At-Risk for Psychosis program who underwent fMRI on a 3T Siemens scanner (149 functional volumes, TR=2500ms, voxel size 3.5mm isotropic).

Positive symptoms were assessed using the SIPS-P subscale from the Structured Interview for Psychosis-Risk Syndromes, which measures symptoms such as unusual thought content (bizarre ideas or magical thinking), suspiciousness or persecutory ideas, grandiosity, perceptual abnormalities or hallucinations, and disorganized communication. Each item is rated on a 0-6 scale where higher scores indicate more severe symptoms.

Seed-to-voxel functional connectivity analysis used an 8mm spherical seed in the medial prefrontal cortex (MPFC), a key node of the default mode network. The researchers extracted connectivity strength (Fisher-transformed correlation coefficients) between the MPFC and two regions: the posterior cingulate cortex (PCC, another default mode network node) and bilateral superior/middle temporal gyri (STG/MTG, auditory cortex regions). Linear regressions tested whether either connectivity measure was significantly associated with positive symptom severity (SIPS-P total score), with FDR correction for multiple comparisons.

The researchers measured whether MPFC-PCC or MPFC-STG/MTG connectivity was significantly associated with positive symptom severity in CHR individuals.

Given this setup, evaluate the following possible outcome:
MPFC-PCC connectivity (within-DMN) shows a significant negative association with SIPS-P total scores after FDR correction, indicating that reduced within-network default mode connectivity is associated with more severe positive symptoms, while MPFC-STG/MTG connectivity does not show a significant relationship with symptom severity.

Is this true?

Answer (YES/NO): NO